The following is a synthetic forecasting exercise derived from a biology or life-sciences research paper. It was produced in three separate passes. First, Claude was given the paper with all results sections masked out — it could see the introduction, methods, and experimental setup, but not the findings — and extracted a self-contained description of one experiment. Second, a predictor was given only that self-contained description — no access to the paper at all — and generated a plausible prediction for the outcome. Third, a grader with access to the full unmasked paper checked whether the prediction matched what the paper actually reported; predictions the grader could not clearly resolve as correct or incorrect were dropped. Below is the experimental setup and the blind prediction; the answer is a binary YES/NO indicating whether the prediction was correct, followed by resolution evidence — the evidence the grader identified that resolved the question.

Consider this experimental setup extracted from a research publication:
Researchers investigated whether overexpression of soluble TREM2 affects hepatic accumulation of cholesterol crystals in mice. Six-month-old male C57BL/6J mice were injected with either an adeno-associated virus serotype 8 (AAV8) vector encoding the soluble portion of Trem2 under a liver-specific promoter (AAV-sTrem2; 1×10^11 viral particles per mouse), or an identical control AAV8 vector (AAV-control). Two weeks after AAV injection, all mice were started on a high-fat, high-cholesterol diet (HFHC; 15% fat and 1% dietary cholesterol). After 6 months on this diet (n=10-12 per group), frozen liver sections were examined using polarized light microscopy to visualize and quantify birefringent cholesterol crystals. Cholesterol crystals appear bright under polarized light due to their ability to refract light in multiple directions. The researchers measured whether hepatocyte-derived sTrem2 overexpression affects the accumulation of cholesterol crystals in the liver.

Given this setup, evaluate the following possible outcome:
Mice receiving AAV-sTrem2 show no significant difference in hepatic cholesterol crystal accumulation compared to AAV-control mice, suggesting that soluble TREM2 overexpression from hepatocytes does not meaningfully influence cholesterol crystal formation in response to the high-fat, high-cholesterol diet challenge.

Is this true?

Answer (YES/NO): YES